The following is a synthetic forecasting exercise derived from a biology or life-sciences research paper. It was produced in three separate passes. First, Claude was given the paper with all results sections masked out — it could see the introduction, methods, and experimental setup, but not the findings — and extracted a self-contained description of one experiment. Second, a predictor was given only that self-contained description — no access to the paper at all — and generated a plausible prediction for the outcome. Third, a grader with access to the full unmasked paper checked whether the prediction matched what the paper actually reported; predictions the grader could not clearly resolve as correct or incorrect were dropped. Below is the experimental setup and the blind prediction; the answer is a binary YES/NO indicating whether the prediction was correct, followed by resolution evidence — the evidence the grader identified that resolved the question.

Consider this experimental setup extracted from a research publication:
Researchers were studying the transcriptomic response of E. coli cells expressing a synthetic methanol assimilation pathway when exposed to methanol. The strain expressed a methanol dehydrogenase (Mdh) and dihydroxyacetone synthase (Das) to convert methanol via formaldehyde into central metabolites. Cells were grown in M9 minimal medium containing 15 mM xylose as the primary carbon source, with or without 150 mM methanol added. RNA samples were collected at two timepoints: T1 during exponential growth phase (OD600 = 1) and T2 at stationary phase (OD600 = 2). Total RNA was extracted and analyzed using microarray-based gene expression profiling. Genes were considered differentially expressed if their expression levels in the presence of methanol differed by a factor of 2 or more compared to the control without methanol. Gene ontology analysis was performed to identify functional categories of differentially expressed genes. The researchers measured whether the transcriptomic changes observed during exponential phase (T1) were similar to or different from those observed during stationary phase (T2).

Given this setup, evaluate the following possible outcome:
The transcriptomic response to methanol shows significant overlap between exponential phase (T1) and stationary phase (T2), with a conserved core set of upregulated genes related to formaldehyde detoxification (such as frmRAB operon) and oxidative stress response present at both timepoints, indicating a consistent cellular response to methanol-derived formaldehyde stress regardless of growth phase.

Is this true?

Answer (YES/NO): NO